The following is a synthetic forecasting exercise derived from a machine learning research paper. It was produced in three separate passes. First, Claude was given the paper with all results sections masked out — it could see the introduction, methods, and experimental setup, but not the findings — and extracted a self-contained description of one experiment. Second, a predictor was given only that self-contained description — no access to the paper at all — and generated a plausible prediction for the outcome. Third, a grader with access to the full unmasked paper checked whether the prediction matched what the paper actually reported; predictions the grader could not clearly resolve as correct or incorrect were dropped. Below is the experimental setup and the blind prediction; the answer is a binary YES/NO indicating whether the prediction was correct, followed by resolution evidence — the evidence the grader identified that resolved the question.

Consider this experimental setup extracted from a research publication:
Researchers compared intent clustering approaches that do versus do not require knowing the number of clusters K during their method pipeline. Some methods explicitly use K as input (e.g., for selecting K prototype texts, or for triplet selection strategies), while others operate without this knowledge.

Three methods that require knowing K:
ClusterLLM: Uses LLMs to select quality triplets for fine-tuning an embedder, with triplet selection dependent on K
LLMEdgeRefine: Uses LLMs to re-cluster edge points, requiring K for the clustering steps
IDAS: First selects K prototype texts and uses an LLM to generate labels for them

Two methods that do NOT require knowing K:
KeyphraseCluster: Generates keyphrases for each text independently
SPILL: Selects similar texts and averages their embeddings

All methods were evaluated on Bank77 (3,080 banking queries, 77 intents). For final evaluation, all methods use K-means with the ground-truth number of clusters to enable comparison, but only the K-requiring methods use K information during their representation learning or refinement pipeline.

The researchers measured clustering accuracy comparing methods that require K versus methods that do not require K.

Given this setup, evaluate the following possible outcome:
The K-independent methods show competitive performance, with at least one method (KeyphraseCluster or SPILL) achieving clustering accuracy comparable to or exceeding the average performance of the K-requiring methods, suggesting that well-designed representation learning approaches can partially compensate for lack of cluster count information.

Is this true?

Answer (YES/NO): YES